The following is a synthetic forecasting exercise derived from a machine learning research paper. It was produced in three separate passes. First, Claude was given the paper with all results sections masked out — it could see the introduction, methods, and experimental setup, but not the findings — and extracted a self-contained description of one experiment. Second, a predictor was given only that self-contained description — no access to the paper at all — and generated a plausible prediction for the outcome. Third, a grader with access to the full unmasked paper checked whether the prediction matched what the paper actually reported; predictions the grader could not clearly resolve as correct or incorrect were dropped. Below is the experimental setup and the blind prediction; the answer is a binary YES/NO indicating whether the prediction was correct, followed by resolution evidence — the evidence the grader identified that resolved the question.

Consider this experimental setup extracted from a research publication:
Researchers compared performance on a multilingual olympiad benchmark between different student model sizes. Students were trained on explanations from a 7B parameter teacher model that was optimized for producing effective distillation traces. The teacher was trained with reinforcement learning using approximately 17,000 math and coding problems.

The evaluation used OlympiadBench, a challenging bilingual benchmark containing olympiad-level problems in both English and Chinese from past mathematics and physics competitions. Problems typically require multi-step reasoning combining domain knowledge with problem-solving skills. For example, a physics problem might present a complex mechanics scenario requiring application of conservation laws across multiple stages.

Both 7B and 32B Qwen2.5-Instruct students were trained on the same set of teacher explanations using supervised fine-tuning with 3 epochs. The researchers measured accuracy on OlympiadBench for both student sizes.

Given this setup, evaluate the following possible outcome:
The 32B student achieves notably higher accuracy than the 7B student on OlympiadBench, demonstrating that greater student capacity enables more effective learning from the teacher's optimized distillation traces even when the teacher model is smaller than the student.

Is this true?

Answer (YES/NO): YES